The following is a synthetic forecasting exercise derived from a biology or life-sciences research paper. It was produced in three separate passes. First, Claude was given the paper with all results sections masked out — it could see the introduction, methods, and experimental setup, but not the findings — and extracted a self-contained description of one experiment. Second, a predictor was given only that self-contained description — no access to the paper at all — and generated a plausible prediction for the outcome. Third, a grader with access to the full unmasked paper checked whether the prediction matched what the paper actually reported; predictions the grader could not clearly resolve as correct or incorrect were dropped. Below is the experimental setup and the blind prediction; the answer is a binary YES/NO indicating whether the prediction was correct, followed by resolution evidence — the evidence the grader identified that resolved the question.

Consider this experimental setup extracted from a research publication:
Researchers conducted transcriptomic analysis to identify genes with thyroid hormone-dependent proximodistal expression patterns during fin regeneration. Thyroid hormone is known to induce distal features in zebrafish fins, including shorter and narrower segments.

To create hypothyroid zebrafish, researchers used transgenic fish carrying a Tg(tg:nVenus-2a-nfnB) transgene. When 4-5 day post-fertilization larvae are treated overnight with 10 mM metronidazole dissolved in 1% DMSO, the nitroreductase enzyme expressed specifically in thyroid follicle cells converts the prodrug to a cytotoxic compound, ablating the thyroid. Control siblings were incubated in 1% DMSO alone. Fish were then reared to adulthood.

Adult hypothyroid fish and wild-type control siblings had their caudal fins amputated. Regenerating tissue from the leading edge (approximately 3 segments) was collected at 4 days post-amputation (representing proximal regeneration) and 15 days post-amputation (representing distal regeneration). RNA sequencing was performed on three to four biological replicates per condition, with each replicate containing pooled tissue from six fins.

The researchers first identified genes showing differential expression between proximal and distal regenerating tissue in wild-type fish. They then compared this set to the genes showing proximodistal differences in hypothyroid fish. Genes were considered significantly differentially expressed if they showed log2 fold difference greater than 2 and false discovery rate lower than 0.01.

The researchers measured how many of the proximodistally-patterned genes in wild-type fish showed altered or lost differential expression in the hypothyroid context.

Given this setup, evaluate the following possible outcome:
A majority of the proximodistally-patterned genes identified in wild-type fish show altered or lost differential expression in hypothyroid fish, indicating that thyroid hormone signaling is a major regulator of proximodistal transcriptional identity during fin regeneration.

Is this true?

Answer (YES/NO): YES